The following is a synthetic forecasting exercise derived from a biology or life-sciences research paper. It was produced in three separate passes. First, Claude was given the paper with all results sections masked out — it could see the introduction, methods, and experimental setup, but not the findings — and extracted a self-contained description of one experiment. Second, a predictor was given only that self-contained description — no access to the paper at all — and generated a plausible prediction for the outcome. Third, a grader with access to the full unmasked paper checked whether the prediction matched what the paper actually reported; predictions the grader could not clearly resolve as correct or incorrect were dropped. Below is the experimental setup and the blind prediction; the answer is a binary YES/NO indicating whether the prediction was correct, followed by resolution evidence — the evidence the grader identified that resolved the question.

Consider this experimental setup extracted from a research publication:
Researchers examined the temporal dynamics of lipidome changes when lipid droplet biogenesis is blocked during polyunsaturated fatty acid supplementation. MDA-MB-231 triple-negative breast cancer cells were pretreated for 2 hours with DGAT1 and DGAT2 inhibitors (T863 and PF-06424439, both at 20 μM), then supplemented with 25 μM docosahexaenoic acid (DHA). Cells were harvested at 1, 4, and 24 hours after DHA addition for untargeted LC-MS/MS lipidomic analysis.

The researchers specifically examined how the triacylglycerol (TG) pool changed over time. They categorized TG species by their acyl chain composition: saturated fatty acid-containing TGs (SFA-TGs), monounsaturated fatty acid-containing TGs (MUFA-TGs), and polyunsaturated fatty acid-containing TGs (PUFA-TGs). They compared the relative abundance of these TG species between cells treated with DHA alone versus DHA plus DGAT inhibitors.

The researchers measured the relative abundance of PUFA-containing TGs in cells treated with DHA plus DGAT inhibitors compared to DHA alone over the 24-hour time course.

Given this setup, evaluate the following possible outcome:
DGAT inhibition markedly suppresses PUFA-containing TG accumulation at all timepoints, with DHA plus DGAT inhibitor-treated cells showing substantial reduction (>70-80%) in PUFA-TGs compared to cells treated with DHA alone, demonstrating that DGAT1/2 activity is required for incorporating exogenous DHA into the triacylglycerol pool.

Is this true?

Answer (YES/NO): YES